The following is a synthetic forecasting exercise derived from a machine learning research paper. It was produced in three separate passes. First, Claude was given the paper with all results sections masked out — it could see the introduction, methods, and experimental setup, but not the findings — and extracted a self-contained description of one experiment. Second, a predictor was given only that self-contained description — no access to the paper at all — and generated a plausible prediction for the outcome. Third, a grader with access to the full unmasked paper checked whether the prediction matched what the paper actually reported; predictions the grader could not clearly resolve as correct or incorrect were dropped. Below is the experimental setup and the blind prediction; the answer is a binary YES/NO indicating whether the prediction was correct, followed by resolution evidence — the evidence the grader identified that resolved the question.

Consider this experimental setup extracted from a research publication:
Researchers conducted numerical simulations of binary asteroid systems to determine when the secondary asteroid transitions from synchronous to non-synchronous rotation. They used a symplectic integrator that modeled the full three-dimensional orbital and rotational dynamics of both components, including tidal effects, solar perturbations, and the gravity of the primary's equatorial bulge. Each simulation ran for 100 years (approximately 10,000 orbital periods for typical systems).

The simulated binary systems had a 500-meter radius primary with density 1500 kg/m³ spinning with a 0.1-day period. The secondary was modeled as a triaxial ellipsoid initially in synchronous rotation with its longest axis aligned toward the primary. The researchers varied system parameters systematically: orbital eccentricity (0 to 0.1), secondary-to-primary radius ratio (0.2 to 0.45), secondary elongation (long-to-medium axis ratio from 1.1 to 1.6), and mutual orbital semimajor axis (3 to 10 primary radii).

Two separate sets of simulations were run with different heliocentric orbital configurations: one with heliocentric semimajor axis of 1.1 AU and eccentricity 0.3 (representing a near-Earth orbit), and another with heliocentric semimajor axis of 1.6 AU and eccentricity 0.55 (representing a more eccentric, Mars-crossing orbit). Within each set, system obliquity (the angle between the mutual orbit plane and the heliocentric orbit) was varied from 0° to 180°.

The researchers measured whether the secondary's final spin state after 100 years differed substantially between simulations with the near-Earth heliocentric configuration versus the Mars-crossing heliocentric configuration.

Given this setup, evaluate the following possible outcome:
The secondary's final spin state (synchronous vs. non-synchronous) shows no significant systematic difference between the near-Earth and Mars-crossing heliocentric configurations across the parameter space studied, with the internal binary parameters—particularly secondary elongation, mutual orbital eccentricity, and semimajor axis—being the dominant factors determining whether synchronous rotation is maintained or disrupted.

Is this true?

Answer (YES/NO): YES